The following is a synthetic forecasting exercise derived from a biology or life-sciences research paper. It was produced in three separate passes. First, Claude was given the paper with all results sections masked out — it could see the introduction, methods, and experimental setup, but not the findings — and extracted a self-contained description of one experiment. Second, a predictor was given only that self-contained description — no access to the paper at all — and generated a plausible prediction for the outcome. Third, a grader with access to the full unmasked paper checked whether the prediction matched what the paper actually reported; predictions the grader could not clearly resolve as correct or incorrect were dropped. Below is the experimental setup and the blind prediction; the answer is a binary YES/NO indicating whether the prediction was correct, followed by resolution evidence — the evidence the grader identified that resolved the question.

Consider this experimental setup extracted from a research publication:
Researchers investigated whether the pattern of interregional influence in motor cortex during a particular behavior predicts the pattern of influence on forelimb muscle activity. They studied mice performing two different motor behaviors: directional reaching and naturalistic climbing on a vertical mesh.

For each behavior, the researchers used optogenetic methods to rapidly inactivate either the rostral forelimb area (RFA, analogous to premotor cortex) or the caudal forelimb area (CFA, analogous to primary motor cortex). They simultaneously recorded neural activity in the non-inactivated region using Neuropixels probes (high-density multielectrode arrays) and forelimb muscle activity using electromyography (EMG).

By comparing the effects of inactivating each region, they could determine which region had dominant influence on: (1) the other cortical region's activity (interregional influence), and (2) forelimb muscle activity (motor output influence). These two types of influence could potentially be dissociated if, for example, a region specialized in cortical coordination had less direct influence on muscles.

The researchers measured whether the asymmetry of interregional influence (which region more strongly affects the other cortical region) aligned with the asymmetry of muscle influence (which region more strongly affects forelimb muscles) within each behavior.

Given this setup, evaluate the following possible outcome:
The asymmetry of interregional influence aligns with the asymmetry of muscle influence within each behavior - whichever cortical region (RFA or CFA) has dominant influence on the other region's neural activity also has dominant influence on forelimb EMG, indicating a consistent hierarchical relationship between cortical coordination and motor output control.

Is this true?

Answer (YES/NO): YES